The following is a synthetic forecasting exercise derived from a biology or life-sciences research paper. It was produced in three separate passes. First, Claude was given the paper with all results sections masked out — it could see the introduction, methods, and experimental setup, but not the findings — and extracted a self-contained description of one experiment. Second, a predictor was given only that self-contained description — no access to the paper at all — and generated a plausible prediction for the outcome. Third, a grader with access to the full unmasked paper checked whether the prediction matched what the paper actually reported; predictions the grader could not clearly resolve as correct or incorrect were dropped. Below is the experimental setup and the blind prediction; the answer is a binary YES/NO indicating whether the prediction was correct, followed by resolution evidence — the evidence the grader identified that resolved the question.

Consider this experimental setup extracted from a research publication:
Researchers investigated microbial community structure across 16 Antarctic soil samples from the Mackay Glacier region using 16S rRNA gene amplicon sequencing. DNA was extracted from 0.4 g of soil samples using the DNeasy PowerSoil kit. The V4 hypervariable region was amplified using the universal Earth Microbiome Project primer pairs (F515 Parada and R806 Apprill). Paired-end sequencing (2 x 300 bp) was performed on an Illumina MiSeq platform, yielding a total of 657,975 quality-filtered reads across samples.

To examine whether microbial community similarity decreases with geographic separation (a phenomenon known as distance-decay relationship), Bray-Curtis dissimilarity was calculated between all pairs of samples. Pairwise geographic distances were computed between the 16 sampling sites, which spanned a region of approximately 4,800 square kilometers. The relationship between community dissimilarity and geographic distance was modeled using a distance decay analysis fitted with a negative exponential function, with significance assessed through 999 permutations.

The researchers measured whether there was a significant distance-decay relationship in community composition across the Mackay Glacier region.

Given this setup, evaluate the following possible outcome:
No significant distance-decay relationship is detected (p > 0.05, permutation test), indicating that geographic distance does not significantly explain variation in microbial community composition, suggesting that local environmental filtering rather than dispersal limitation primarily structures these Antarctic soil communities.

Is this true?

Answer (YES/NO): NO